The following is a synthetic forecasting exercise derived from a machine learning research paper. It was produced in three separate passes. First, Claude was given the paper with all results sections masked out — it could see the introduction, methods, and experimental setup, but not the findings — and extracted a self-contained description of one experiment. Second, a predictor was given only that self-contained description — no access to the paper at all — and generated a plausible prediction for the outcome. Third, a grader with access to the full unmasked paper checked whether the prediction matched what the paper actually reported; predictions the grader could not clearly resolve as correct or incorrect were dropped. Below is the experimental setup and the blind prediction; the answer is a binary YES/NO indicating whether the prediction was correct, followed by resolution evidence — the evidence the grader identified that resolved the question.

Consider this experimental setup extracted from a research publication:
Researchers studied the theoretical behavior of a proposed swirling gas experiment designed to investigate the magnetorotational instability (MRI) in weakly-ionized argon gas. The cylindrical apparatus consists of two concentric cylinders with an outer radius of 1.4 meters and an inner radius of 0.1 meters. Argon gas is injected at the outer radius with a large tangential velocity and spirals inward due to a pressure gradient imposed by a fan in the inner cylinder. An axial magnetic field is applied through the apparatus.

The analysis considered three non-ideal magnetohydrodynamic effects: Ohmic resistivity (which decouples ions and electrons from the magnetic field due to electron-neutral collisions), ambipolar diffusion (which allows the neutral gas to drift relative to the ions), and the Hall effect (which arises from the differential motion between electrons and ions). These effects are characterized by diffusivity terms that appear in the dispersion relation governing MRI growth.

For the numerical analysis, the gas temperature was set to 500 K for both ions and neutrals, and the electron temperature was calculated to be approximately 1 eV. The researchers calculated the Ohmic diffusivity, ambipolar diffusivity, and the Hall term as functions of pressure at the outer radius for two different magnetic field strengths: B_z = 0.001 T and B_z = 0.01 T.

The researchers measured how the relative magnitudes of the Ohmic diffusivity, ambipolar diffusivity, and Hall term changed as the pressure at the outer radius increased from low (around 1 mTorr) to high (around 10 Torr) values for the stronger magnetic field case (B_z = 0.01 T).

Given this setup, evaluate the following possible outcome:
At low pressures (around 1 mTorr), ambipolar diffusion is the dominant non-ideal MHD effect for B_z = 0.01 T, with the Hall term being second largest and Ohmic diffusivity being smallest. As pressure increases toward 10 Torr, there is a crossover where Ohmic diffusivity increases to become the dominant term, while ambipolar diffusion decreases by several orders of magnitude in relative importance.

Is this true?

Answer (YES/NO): NO